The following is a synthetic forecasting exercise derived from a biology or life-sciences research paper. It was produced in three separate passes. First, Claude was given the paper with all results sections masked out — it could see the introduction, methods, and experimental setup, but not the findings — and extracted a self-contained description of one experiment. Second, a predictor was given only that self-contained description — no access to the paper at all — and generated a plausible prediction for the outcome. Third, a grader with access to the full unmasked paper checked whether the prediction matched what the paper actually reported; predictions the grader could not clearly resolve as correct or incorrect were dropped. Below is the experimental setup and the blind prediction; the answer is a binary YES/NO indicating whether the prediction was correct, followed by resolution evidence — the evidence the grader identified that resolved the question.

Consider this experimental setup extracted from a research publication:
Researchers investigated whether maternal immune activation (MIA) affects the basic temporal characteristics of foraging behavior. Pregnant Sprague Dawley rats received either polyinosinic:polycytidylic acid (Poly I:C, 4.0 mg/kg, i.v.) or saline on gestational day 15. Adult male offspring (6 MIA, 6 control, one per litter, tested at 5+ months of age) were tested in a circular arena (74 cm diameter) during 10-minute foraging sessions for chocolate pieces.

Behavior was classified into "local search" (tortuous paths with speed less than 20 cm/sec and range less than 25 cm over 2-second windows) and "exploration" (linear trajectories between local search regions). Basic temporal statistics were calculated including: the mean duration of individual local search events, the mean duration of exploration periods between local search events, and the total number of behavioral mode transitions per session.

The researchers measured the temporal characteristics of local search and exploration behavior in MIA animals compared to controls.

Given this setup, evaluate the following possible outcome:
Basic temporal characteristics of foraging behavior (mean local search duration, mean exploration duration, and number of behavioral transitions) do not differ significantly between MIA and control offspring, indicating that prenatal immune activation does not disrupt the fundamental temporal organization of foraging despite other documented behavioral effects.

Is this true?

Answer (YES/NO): YES